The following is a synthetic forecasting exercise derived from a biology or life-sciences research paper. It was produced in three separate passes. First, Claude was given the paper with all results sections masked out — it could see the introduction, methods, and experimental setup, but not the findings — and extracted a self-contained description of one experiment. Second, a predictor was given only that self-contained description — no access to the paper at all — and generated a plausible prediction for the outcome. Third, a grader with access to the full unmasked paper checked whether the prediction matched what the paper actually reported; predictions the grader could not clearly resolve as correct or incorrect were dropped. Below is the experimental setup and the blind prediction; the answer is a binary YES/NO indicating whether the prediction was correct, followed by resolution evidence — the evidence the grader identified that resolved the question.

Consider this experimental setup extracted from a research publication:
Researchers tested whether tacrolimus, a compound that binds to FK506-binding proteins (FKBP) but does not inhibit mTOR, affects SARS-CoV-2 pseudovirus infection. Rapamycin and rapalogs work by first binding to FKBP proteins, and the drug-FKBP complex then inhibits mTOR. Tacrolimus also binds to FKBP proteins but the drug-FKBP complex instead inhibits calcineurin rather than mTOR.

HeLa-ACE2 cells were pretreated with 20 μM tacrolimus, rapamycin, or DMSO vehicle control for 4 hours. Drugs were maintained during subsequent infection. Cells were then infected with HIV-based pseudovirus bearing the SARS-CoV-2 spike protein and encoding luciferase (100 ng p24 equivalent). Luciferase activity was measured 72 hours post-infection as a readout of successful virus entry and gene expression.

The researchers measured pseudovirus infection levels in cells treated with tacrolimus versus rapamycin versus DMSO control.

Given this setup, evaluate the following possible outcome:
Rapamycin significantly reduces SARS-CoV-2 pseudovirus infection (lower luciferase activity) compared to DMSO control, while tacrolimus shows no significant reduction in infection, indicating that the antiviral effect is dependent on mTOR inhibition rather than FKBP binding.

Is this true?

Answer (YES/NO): NO